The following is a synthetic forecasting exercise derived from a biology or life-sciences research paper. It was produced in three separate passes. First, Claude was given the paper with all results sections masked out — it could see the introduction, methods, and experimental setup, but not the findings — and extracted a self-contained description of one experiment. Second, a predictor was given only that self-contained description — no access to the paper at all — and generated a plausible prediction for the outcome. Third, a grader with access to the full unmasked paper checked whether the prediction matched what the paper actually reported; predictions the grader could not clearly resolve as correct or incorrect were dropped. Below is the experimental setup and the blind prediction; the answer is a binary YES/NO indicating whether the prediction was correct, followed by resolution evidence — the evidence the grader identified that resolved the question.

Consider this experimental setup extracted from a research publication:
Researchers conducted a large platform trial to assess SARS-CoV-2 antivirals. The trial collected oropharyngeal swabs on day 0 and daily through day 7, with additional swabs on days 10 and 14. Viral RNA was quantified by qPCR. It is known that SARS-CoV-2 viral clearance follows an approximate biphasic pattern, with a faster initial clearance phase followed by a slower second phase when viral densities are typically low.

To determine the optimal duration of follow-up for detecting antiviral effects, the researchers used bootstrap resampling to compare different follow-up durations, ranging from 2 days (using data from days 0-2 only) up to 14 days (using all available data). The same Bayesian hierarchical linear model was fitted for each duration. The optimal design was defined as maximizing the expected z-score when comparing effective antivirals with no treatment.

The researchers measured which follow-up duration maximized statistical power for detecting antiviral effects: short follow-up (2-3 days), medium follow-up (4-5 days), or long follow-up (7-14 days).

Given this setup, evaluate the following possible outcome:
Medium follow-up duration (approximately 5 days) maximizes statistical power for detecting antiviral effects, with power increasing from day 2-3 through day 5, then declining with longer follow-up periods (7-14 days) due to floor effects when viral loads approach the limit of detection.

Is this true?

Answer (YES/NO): NO